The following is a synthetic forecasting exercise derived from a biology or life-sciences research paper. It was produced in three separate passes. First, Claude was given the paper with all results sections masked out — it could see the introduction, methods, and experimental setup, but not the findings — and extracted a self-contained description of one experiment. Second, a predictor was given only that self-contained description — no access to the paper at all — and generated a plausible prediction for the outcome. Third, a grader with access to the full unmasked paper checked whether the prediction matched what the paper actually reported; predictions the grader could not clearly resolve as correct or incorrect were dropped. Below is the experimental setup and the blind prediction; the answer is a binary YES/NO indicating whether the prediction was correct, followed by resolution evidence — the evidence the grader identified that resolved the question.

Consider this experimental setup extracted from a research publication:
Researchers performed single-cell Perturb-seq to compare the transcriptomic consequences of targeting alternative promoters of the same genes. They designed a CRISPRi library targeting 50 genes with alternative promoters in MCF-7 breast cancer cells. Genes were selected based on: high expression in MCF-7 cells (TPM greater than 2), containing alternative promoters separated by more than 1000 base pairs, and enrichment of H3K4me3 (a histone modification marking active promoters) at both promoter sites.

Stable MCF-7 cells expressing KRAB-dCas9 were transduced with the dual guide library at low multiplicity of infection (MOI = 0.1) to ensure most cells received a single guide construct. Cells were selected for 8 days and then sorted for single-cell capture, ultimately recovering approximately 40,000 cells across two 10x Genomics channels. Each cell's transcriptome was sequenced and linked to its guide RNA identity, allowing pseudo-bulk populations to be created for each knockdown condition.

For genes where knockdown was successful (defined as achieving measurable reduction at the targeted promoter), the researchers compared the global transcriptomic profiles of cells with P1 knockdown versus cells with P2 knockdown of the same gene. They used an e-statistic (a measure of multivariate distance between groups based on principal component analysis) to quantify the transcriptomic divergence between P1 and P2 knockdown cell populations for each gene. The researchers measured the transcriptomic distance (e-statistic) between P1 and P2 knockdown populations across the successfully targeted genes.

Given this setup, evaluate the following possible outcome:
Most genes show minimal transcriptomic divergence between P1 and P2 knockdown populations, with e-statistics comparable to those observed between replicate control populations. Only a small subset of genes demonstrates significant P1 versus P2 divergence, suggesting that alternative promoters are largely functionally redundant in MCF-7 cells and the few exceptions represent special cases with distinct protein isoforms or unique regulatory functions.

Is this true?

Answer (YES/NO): NO